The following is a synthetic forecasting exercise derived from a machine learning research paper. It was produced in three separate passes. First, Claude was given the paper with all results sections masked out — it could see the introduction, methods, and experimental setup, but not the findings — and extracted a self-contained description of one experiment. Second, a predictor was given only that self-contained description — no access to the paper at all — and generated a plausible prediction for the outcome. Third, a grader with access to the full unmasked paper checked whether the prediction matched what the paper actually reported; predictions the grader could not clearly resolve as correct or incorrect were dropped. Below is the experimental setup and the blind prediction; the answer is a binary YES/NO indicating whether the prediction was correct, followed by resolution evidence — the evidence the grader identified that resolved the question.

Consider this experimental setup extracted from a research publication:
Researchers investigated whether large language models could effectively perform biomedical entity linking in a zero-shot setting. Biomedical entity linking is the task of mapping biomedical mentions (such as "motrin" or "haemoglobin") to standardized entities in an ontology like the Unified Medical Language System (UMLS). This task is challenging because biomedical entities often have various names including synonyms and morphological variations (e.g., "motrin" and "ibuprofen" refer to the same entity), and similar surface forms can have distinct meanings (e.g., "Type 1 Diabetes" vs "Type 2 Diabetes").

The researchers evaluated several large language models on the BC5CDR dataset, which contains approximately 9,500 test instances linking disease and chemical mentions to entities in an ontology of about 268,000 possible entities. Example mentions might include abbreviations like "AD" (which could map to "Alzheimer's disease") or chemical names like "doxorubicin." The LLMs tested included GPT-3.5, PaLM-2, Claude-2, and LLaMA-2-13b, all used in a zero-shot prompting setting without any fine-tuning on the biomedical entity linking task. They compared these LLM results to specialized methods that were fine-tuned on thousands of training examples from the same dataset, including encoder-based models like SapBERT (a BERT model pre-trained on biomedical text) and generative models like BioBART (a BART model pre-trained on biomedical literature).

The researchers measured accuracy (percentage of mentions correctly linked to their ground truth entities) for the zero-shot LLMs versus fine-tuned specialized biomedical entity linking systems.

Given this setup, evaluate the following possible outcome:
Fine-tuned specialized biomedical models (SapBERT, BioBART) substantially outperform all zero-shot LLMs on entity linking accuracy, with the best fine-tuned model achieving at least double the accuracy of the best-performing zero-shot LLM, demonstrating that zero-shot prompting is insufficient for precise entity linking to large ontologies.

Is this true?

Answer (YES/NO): NO